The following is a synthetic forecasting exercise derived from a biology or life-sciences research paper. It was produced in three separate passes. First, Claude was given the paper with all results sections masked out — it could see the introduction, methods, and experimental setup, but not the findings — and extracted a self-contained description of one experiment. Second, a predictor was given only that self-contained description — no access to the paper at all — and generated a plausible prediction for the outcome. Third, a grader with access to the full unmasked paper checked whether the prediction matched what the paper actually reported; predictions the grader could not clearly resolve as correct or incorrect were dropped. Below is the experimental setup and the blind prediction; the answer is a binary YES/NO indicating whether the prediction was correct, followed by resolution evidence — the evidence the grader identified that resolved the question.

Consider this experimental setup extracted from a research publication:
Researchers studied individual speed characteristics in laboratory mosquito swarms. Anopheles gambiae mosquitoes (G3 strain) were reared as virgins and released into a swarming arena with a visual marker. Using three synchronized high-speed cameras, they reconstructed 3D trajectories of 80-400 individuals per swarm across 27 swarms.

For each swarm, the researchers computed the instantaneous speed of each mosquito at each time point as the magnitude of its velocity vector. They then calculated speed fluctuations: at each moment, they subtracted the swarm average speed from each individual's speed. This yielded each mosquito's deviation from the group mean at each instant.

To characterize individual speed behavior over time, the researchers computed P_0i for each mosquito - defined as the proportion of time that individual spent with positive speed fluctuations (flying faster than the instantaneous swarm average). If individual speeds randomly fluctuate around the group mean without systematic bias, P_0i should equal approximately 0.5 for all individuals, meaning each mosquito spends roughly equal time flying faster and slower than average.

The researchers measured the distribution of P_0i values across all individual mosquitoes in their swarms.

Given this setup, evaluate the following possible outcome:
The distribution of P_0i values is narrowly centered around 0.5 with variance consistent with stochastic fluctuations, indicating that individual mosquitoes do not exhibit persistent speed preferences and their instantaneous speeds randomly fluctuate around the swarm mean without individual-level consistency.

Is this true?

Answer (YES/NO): NO